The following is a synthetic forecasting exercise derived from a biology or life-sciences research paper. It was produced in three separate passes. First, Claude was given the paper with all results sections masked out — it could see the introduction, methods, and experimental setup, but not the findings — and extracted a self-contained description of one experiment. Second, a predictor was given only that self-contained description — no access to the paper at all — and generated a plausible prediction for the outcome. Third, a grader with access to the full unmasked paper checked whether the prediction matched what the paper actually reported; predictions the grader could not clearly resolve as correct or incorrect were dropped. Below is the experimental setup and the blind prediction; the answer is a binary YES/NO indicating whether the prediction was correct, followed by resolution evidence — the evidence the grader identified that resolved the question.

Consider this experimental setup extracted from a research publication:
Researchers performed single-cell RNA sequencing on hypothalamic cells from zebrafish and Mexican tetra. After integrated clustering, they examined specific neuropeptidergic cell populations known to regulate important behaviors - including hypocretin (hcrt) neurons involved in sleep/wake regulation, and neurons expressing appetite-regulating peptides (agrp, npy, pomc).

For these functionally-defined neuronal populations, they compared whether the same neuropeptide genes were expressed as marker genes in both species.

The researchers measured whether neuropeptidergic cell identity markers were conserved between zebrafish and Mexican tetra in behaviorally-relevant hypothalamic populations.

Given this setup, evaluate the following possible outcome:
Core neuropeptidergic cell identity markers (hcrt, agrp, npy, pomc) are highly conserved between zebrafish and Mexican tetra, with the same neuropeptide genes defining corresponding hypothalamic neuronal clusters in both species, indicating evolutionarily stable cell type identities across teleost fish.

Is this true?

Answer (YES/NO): YES